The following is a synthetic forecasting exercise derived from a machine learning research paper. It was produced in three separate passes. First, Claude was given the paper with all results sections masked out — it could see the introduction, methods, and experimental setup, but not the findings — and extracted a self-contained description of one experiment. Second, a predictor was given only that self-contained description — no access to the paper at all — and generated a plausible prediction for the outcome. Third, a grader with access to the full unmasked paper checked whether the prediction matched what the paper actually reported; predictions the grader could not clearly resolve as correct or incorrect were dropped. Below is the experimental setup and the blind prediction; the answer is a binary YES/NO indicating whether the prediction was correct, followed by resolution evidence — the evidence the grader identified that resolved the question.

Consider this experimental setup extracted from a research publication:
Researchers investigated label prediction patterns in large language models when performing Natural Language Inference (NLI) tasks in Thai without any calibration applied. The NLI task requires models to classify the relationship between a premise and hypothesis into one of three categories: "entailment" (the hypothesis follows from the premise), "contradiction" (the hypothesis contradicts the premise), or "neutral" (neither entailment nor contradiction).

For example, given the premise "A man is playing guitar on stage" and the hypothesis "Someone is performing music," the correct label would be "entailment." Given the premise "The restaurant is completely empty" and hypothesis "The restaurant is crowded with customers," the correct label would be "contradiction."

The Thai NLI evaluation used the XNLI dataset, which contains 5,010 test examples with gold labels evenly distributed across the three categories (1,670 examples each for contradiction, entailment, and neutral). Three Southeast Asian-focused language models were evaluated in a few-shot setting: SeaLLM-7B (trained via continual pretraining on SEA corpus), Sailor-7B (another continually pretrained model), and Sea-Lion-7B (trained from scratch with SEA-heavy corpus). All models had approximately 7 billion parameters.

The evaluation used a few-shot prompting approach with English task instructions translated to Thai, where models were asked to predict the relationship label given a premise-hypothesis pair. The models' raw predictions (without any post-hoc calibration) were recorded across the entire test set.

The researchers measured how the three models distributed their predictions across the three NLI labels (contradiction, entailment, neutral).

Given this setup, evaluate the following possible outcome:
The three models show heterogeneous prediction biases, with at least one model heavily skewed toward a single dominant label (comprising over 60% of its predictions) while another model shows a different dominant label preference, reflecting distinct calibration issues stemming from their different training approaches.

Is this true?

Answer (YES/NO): NO